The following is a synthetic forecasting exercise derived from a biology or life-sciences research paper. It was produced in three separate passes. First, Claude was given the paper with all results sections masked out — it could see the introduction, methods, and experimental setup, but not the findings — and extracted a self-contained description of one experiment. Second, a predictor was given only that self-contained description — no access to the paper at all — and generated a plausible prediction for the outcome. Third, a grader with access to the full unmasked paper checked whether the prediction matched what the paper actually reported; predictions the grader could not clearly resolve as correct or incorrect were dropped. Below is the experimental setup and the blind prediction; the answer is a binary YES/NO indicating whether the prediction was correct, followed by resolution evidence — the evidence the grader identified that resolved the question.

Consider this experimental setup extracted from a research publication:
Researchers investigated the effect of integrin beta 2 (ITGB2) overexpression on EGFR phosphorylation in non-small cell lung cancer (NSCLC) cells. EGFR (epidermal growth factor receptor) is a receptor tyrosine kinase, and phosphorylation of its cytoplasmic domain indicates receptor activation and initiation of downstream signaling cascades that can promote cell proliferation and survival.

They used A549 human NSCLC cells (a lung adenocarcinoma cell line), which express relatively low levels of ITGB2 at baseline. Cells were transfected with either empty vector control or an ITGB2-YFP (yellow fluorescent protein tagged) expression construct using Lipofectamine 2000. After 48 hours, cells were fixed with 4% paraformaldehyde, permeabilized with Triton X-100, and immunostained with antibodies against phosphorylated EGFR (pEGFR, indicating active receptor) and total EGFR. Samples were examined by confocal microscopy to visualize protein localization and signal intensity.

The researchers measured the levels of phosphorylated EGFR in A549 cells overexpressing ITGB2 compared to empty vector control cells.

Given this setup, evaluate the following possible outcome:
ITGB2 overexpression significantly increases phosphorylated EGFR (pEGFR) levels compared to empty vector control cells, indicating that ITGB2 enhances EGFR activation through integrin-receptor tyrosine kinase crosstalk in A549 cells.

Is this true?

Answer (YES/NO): YES